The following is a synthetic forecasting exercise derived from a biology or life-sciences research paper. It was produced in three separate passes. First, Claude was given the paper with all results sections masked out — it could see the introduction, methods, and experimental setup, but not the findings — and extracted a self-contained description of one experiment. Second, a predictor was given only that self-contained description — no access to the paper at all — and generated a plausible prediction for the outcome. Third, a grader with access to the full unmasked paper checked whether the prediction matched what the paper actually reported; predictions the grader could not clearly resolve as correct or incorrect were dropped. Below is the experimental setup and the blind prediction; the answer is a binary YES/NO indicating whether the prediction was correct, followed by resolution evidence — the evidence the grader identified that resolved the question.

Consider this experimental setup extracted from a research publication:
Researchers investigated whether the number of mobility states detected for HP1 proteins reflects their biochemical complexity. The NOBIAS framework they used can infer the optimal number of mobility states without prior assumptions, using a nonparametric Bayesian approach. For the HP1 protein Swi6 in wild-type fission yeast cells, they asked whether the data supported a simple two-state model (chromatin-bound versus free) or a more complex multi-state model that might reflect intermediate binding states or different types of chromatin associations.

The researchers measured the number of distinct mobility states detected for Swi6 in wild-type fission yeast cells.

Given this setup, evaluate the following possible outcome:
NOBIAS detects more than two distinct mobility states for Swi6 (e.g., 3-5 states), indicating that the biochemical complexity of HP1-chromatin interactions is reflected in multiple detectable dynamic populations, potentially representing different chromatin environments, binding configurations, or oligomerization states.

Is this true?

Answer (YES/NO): YES